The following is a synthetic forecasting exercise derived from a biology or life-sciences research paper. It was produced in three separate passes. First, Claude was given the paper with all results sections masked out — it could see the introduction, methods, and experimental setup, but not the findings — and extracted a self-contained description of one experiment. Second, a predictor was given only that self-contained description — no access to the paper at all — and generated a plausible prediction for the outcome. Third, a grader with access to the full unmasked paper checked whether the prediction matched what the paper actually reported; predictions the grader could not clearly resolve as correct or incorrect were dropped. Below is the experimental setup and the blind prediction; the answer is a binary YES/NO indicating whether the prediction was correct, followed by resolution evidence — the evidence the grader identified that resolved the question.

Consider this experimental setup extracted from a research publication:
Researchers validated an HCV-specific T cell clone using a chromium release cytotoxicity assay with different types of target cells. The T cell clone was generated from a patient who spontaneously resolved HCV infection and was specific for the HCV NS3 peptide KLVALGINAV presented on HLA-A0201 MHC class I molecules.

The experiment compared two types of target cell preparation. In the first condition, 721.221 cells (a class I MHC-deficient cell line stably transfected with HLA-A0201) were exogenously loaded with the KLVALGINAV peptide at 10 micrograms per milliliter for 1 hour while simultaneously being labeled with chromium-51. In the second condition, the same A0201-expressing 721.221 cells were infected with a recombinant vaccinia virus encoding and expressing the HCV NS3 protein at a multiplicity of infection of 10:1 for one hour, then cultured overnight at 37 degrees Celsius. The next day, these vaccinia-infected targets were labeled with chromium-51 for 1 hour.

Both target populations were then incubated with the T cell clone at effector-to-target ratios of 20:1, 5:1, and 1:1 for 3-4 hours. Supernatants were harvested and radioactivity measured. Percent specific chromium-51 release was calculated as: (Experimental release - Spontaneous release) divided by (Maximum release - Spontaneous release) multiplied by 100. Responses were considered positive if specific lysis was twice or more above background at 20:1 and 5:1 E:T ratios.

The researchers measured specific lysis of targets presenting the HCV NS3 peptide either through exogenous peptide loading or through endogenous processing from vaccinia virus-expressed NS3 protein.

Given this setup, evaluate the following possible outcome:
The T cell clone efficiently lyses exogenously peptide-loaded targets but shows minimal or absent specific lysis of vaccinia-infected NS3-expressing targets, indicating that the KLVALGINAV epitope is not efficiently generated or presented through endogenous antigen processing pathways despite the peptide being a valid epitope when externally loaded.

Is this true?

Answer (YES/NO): NO